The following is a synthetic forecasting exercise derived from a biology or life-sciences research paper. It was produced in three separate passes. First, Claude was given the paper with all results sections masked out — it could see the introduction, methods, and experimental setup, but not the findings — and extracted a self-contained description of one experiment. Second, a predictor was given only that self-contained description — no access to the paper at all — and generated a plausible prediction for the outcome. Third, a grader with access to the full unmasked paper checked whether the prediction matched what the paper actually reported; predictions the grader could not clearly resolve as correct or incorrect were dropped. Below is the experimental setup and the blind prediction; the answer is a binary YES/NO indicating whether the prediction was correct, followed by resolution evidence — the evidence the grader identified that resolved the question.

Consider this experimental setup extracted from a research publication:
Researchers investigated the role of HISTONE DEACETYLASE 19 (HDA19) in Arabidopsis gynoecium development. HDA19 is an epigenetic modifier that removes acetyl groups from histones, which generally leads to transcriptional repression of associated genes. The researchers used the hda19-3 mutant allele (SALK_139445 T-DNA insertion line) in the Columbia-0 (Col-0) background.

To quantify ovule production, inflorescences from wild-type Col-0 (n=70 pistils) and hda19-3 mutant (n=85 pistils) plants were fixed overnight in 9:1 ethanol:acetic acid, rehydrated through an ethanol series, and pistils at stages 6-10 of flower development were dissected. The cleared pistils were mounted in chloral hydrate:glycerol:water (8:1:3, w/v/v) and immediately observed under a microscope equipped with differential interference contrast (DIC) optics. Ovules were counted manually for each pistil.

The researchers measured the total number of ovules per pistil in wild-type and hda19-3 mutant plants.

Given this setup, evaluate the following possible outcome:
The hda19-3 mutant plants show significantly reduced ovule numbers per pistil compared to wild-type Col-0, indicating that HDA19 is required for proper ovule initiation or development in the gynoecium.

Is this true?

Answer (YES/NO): YES